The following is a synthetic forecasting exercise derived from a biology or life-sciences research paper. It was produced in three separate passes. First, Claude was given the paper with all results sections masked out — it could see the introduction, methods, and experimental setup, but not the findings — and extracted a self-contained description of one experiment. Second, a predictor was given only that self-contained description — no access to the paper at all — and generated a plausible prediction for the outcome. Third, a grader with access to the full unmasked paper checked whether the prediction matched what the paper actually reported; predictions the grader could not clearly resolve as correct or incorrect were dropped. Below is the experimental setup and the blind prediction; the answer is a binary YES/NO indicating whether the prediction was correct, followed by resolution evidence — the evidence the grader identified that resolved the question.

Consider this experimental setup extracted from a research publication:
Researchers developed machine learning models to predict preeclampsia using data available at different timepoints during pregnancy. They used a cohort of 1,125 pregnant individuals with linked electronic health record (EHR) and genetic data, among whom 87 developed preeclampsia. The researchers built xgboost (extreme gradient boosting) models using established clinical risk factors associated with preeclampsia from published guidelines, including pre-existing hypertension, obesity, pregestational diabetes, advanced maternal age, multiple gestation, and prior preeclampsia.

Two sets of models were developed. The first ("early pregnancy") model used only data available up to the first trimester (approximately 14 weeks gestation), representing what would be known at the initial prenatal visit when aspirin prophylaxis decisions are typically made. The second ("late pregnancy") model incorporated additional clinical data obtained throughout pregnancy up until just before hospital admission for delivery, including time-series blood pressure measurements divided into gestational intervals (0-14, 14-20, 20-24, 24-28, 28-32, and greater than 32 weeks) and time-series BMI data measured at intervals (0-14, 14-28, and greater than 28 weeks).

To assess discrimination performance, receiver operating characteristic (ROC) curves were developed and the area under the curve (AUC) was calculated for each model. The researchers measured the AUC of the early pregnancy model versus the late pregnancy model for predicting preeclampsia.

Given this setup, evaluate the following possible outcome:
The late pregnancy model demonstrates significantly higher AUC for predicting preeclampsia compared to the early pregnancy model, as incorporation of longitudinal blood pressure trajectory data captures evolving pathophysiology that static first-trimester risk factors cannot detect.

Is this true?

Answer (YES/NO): YES